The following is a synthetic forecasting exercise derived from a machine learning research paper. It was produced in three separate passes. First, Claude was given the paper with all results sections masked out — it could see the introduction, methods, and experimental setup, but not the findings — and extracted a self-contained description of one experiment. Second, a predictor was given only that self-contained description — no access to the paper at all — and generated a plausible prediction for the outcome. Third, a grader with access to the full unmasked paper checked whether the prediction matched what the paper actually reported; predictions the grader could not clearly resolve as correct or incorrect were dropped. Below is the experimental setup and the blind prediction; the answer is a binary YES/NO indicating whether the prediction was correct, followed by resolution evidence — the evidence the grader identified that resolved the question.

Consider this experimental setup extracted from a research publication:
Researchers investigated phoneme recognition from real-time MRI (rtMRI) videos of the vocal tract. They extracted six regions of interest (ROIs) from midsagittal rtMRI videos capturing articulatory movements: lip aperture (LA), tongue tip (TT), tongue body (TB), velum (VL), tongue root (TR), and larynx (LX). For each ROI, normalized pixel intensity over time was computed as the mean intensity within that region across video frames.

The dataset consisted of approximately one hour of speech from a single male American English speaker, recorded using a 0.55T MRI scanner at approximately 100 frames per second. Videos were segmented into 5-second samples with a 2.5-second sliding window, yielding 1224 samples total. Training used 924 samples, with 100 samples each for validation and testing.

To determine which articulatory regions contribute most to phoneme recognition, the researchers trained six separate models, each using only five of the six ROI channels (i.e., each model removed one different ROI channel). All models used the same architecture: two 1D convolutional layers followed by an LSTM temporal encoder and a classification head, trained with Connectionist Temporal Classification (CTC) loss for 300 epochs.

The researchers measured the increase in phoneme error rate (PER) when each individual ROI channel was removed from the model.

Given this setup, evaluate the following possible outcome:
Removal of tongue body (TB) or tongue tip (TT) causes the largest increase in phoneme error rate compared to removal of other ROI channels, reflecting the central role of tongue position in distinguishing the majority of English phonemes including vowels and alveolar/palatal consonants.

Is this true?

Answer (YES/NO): NO